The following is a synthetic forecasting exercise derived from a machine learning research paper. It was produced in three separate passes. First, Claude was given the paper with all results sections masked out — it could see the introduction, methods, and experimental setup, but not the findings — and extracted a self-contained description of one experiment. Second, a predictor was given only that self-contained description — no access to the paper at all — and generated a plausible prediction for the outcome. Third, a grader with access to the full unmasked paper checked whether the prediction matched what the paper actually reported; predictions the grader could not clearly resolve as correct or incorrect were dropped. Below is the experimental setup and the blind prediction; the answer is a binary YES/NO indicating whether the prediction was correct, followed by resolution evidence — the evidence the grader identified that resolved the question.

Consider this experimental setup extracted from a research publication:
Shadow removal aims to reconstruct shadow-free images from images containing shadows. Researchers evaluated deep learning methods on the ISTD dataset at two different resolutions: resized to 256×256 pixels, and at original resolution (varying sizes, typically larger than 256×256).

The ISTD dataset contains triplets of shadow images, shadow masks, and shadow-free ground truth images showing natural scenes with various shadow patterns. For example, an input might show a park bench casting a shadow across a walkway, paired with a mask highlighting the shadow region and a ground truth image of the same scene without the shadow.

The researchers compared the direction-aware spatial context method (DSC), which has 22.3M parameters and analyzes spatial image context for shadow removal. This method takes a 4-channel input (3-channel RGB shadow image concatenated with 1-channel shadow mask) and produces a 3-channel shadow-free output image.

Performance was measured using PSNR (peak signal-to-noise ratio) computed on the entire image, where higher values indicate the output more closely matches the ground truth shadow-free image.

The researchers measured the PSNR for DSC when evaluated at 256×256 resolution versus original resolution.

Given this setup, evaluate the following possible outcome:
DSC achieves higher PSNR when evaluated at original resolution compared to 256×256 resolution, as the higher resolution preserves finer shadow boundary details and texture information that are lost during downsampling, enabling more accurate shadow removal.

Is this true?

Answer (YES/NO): NO